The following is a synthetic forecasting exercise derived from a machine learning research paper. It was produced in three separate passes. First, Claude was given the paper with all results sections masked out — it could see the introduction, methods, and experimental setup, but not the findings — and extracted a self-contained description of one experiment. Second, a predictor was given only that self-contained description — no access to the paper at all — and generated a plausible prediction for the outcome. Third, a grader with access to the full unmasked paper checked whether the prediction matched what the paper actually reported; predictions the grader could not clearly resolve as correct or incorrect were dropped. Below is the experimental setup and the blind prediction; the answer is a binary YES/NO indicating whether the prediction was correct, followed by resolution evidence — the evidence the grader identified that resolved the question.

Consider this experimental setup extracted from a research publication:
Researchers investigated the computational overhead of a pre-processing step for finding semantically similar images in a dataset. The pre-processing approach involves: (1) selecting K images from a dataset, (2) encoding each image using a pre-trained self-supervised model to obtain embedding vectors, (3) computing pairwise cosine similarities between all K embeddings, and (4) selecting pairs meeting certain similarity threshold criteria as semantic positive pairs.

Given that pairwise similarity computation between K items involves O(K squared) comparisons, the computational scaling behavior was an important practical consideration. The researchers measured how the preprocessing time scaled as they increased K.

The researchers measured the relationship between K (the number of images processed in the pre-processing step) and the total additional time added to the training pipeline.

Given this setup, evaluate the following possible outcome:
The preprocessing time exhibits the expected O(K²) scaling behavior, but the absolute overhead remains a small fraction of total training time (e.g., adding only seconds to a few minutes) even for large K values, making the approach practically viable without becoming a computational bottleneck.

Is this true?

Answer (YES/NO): NO